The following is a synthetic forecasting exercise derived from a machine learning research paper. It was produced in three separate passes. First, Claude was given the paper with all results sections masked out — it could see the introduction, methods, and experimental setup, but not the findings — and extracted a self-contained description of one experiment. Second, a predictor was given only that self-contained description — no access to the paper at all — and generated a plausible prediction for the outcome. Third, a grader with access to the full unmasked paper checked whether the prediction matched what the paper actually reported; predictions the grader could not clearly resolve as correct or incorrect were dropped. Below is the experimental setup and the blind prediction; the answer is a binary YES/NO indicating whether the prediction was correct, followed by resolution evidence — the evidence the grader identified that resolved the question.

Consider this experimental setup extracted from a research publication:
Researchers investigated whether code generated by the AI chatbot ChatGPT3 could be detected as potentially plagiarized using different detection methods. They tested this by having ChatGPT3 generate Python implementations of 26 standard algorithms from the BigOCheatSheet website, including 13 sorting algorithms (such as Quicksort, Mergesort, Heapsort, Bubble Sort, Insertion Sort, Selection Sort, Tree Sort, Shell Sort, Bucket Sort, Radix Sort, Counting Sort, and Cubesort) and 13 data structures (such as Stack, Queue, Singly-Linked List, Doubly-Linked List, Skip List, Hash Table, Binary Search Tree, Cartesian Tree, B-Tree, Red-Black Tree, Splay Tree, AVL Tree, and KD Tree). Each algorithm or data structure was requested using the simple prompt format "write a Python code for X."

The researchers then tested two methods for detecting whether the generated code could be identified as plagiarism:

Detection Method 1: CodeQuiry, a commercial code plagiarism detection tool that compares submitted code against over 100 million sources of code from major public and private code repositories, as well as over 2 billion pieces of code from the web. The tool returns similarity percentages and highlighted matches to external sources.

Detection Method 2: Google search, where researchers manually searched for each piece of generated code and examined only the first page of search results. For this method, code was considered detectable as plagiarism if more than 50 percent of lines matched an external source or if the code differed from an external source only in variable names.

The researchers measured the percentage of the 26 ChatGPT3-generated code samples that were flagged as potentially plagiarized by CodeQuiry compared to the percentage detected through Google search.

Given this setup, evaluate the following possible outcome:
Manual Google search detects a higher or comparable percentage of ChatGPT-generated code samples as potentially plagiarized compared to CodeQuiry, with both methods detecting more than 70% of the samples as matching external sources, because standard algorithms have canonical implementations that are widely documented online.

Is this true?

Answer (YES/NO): NO